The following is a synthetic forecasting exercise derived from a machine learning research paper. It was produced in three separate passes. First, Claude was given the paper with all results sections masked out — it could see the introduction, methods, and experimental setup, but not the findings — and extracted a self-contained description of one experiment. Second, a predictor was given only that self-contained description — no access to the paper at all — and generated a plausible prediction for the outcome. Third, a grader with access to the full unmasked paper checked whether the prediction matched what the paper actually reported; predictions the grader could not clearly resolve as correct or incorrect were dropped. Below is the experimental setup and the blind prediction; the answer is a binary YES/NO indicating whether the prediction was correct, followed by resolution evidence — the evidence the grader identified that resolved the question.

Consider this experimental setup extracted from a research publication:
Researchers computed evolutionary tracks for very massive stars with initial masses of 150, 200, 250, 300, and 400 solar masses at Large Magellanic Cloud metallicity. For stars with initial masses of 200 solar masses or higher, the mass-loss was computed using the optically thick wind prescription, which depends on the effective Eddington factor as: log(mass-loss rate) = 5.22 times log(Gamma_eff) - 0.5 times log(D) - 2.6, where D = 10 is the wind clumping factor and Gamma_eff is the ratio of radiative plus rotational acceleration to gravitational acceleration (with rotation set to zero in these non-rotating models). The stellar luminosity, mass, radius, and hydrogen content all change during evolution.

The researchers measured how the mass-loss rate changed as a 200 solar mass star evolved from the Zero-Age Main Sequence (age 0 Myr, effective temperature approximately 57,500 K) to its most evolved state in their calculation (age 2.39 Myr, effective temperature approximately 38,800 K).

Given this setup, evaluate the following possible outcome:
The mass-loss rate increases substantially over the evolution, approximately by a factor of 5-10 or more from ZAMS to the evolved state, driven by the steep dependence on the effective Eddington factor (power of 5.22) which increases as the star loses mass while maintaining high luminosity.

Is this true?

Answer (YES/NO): NO